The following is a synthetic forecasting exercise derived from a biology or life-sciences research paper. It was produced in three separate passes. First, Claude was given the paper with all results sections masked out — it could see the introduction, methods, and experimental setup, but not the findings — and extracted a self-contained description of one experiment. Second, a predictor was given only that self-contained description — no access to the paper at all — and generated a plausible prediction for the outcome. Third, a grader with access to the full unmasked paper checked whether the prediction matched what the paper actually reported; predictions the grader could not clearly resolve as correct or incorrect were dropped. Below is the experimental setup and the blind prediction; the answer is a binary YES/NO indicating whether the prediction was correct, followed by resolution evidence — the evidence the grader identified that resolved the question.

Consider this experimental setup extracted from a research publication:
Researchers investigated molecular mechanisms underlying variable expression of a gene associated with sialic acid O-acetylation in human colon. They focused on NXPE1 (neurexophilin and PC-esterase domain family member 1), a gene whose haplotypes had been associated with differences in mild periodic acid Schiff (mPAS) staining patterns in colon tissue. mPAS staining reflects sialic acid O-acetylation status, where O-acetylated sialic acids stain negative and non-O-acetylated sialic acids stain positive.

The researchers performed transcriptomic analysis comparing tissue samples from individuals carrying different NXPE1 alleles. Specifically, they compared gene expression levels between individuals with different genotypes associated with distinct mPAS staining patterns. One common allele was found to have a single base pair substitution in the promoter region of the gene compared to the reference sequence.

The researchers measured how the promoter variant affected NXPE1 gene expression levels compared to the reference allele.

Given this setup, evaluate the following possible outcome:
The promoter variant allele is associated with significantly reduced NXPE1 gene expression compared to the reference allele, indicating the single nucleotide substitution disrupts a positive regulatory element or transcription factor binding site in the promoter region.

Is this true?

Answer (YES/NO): YES